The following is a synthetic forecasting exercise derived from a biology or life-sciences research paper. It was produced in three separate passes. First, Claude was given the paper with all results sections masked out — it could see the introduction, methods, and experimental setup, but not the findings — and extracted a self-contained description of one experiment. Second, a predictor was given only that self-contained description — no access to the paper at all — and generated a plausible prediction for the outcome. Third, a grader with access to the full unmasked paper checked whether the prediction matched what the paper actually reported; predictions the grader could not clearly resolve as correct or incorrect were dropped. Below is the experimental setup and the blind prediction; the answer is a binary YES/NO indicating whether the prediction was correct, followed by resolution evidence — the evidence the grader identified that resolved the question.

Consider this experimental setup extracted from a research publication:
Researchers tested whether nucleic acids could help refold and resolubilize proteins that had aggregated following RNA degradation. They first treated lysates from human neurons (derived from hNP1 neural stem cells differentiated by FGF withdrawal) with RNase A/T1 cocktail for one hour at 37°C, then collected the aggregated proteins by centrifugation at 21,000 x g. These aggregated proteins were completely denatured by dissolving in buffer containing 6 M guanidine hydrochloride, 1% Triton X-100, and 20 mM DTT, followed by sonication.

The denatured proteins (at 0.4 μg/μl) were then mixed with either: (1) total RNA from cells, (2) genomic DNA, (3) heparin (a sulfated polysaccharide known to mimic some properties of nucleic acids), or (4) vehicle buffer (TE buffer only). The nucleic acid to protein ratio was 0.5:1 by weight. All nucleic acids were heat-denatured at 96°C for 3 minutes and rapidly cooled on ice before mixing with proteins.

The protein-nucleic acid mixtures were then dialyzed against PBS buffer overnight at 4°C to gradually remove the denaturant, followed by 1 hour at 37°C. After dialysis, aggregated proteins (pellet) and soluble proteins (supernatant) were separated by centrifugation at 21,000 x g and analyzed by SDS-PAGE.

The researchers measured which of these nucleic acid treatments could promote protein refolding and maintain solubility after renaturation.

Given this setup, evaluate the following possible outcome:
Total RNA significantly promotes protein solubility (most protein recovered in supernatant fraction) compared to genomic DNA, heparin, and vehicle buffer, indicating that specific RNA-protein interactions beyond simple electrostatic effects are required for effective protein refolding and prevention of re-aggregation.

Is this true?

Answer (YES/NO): NO